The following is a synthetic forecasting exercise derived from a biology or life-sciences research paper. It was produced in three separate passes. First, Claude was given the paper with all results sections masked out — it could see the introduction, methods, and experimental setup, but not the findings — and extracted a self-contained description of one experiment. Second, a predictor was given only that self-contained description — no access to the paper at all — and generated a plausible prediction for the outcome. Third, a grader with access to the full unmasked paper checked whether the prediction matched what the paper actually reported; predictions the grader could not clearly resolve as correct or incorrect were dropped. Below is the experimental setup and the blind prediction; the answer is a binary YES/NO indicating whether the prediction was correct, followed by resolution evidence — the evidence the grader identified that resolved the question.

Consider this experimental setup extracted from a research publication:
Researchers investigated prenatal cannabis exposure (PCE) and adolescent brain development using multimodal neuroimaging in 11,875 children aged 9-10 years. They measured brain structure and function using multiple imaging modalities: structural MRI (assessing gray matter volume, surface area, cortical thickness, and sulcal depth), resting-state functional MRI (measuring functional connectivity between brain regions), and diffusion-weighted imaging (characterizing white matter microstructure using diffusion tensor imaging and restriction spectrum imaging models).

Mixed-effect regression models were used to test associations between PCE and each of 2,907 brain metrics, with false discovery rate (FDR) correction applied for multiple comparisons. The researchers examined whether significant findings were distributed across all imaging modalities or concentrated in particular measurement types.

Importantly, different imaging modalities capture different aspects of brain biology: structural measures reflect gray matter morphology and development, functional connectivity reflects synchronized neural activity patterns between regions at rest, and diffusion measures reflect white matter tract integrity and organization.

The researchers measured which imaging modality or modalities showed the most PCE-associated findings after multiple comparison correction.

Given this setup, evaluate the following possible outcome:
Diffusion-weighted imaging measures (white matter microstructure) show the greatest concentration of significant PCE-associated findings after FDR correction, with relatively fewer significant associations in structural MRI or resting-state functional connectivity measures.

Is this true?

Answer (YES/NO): NO